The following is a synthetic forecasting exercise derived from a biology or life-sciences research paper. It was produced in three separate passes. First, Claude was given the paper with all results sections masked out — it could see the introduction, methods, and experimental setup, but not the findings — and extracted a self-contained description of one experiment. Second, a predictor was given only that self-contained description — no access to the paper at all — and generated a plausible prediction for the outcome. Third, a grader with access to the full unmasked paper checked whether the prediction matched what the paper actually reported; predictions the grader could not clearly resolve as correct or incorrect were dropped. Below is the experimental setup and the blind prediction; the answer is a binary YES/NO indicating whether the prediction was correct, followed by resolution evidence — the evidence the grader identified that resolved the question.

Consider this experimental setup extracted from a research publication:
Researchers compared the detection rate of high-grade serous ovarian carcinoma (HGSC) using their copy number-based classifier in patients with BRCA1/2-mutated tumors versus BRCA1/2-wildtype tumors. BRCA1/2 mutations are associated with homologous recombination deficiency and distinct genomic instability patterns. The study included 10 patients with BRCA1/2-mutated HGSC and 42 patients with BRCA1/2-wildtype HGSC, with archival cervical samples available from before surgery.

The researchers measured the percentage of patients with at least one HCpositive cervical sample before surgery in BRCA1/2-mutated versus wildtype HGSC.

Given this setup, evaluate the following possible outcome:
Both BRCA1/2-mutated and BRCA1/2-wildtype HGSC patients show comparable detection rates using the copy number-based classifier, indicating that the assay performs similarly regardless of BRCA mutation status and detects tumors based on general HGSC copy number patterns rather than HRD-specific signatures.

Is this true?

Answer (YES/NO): NO